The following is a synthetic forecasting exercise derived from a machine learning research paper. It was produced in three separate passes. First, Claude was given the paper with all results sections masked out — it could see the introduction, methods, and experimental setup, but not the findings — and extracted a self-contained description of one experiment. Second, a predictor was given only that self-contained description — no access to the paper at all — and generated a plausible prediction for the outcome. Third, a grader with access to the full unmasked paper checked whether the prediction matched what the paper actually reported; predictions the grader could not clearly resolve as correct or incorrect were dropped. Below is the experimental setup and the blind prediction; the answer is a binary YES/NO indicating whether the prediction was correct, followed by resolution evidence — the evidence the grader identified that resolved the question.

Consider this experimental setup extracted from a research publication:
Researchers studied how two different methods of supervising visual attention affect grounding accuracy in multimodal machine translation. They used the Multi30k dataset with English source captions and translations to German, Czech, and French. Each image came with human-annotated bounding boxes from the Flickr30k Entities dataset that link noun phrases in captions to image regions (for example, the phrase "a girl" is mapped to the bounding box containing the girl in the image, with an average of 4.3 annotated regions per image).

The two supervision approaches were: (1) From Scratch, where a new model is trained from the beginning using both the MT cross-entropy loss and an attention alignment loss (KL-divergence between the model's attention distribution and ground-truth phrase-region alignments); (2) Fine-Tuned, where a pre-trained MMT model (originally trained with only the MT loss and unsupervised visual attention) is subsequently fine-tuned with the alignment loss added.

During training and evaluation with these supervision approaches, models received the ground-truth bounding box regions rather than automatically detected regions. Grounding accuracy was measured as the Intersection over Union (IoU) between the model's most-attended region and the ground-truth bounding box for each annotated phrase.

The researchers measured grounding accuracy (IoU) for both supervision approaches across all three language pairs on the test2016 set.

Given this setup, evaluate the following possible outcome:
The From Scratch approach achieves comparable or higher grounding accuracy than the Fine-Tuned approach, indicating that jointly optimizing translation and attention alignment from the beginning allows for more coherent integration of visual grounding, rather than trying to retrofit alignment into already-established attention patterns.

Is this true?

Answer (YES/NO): YES